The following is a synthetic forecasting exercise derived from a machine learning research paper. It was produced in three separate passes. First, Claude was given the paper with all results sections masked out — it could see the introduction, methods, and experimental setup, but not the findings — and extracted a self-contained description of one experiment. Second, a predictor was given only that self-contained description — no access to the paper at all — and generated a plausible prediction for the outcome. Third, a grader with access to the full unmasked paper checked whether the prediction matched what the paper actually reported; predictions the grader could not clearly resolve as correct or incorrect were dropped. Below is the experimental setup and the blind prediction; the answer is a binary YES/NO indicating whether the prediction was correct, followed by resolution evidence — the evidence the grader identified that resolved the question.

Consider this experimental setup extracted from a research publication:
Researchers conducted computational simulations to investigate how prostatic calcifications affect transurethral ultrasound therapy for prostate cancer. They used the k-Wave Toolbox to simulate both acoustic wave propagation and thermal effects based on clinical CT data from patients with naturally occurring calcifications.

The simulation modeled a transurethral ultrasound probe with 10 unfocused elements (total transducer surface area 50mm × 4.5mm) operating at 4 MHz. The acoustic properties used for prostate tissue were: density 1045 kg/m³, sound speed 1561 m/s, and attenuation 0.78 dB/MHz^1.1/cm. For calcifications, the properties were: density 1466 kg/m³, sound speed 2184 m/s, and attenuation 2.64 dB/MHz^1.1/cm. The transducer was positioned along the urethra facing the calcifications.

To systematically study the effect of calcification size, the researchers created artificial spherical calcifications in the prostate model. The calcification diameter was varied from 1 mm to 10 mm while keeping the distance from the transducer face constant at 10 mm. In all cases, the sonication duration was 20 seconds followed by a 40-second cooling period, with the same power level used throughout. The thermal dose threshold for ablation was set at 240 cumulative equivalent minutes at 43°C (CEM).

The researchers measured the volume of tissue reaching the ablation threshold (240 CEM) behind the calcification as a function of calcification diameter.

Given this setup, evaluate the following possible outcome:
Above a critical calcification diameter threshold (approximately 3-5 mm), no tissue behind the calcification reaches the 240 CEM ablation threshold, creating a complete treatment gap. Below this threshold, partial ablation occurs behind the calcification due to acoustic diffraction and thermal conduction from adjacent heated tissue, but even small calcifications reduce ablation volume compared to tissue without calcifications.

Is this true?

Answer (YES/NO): NO